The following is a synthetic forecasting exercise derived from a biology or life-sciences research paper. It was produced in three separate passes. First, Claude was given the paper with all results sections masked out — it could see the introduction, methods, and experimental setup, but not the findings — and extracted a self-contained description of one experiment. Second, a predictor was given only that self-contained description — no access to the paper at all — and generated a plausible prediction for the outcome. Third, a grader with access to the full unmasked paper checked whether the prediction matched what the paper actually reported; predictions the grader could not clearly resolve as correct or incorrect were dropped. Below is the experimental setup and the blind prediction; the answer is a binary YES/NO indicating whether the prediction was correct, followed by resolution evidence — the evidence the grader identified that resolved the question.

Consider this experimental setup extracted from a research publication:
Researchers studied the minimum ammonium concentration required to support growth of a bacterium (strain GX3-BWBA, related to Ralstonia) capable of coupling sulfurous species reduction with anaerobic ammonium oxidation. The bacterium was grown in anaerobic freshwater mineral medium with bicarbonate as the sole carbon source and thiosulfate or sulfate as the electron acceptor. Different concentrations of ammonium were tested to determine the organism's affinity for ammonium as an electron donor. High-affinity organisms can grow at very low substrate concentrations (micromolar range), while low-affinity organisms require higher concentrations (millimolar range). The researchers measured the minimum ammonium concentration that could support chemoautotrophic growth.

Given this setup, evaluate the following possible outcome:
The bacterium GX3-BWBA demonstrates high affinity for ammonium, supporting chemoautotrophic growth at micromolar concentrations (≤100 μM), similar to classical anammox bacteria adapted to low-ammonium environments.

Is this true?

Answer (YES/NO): YES